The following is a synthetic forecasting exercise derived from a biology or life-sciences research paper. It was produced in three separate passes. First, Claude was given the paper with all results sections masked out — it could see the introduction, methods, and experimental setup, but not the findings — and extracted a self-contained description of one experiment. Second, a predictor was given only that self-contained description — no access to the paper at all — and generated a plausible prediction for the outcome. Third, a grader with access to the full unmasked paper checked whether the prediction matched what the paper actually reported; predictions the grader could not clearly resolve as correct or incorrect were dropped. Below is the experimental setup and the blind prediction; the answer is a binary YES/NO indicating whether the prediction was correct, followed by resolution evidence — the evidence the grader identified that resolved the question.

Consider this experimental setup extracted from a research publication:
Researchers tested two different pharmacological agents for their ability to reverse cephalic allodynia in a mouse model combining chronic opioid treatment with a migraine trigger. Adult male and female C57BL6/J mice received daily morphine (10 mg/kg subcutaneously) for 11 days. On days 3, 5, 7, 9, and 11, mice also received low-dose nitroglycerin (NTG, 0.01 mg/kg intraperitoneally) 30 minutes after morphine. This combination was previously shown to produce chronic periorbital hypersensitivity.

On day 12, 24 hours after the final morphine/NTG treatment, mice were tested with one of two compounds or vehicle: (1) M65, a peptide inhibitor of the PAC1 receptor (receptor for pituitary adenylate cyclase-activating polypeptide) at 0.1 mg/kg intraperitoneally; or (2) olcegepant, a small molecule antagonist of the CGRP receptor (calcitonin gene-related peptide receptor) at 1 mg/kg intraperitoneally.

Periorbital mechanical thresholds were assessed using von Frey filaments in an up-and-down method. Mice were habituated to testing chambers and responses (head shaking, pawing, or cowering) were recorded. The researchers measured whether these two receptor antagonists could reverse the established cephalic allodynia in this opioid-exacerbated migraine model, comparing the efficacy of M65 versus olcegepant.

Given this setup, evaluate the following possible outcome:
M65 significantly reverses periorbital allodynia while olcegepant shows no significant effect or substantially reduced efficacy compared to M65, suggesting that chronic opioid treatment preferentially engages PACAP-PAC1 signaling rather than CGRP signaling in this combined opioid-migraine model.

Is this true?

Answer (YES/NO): YES